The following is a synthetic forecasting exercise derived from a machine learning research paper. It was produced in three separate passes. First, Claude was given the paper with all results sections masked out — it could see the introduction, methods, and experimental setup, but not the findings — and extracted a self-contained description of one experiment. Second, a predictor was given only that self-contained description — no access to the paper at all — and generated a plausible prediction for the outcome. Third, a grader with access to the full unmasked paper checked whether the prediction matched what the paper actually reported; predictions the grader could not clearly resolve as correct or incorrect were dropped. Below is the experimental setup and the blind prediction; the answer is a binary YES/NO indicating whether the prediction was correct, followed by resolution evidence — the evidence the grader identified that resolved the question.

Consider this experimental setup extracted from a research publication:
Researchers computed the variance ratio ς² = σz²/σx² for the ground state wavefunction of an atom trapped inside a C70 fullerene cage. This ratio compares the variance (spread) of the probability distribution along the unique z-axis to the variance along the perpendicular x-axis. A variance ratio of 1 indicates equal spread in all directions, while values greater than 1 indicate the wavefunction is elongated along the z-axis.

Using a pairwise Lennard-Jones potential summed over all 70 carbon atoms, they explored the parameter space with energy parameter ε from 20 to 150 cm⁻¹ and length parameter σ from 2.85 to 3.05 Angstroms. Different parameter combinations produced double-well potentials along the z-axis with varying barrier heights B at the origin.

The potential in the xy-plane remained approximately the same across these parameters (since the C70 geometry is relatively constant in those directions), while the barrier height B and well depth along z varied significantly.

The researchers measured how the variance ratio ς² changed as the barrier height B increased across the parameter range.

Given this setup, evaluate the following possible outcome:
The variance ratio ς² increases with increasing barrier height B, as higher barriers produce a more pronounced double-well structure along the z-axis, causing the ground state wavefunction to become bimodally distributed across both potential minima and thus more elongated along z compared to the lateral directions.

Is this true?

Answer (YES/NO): YES